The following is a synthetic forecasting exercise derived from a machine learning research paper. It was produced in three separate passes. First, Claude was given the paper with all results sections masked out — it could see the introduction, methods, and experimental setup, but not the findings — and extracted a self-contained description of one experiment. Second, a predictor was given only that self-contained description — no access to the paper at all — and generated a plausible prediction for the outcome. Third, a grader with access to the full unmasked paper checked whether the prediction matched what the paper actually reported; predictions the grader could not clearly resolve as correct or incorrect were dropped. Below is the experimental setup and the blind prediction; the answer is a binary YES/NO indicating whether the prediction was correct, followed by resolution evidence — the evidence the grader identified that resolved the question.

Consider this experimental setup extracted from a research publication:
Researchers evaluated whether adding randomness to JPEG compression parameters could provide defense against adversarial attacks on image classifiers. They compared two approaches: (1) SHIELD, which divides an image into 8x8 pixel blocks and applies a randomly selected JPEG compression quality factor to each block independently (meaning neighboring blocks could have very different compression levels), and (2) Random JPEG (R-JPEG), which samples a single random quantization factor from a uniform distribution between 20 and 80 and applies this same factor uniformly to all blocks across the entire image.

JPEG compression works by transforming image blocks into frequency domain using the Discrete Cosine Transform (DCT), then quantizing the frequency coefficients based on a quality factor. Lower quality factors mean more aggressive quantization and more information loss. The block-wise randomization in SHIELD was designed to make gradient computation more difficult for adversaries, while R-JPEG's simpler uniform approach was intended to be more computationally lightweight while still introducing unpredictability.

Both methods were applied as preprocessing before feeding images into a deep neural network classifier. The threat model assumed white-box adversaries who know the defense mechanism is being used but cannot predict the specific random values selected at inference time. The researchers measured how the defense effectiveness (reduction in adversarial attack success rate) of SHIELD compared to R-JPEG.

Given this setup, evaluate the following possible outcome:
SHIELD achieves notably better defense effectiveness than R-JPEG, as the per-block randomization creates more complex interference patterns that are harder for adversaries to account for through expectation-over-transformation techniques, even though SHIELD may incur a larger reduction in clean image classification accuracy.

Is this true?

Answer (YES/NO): NO